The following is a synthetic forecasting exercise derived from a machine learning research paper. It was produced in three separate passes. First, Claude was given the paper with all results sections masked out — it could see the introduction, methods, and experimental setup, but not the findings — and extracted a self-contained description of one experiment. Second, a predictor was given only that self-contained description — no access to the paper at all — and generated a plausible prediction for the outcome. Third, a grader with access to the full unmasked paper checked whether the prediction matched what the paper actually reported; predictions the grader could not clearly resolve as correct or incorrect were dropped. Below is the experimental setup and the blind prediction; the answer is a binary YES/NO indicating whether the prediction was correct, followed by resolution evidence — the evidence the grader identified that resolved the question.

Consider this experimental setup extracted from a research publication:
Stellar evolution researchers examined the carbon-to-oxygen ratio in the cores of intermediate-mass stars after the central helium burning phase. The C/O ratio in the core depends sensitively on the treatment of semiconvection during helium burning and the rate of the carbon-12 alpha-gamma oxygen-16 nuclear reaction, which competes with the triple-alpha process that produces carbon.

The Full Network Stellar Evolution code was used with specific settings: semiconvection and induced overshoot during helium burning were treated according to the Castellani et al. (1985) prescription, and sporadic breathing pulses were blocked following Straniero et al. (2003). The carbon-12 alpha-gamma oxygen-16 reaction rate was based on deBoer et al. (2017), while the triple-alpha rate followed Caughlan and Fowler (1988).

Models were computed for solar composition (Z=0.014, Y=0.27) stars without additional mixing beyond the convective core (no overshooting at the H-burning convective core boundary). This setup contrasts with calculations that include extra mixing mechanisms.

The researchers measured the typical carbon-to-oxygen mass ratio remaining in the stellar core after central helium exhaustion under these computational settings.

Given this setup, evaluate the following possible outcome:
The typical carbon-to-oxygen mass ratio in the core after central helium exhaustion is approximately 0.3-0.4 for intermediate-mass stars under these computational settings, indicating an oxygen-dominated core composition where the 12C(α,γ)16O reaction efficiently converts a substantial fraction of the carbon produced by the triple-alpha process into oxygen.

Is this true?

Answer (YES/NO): YES